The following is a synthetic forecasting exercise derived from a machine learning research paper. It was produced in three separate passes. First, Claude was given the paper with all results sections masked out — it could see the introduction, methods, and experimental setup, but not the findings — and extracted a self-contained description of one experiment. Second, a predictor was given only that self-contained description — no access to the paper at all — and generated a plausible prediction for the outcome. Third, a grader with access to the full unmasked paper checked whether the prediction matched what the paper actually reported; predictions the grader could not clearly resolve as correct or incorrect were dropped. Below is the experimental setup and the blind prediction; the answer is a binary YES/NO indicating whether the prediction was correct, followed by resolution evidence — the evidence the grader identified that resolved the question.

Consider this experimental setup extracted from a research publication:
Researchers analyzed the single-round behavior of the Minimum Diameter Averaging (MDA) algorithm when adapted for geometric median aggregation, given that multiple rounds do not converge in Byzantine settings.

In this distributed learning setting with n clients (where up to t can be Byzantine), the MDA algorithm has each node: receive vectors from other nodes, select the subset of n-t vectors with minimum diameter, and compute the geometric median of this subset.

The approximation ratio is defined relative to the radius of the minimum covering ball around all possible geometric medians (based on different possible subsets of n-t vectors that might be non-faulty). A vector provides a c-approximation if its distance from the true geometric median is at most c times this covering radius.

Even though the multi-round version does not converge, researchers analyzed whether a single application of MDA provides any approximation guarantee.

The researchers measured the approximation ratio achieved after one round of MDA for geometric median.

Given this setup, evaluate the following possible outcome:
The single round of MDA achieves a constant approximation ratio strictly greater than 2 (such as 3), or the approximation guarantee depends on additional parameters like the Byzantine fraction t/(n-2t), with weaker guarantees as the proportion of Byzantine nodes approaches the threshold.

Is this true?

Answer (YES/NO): NO